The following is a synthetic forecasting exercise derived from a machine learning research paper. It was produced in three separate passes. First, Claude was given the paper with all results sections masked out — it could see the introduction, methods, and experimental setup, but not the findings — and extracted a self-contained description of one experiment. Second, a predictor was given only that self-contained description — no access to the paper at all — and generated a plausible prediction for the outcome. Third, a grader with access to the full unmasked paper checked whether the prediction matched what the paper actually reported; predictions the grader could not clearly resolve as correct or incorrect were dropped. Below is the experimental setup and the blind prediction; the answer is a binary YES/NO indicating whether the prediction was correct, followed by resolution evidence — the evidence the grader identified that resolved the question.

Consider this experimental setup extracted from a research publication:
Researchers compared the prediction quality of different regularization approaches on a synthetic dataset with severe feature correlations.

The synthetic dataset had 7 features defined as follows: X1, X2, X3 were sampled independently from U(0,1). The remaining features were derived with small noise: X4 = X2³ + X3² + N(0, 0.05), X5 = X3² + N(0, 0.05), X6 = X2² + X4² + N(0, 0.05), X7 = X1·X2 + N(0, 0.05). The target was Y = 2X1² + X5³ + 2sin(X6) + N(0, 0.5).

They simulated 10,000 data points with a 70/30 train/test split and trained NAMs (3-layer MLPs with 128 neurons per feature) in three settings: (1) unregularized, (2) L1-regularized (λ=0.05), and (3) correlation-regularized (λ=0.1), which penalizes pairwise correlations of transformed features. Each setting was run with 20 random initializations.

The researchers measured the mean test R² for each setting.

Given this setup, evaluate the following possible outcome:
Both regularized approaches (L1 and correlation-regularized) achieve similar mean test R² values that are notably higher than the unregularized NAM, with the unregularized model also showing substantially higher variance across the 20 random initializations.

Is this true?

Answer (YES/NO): NO